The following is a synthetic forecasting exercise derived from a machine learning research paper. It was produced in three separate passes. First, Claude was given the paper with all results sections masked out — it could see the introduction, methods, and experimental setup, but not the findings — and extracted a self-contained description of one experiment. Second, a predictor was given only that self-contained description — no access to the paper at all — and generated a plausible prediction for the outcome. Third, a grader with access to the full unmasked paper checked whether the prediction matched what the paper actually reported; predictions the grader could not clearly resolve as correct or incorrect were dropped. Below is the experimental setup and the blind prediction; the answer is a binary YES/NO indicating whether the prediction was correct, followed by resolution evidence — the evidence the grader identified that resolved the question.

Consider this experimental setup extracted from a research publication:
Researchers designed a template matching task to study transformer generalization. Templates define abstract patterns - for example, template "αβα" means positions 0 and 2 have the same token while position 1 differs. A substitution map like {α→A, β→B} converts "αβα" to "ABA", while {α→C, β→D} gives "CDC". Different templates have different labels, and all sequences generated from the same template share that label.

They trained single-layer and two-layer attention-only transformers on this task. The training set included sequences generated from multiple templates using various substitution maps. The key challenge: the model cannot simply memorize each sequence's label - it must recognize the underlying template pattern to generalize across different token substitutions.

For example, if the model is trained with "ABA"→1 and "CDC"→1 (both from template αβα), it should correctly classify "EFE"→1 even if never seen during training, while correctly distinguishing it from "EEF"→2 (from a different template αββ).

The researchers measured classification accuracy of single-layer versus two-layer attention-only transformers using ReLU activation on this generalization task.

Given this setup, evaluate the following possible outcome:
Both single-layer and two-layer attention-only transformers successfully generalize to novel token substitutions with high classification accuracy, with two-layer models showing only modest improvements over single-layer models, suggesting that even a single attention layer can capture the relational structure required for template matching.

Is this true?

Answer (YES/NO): NO